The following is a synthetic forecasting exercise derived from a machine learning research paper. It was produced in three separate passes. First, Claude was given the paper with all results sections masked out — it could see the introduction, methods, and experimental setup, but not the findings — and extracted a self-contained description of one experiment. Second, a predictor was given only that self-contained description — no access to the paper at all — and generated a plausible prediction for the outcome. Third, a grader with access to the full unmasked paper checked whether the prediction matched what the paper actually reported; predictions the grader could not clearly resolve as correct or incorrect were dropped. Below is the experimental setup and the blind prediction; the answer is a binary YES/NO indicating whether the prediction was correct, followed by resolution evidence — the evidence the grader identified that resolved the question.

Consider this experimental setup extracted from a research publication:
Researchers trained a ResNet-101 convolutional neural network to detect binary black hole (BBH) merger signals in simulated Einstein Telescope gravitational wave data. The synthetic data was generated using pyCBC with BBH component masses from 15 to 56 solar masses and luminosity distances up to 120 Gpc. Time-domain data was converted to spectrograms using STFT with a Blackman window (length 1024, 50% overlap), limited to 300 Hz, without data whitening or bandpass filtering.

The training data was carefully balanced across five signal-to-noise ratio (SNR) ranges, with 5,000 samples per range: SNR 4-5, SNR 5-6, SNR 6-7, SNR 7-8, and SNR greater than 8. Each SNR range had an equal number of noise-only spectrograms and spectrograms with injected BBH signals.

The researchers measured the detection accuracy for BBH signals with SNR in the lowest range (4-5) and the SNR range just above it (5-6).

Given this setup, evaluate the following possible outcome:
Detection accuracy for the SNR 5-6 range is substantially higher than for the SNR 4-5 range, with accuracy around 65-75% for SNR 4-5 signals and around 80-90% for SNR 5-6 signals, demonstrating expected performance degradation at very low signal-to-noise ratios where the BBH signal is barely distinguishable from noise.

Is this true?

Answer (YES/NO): NO